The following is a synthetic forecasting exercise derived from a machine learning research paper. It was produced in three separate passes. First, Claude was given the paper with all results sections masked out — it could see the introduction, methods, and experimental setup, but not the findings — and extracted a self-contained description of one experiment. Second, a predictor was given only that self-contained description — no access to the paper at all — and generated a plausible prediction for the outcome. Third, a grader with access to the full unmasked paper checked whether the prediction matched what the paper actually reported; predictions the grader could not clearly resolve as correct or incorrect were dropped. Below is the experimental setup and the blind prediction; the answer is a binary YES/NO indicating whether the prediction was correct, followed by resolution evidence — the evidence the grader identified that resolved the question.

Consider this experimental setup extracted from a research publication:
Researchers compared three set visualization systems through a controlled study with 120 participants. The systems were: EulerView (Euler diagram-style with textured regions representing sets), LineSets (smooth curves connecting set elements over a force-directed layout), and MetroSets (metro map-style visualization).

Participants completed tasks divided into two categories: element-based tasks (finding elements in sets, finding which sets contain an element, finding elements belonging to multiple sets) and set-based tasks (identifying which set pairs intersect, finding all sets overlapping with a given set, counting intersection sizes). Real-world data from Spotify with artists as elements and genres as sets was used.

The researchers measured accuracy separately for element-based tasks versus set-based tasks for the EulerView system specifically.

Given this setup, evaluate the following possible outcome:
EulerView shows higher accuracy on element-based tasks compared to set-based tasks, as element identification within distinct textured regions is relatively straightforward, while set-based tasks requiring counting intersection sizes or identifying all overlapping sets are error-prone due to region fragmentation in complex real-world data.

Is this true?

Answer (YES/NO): YES